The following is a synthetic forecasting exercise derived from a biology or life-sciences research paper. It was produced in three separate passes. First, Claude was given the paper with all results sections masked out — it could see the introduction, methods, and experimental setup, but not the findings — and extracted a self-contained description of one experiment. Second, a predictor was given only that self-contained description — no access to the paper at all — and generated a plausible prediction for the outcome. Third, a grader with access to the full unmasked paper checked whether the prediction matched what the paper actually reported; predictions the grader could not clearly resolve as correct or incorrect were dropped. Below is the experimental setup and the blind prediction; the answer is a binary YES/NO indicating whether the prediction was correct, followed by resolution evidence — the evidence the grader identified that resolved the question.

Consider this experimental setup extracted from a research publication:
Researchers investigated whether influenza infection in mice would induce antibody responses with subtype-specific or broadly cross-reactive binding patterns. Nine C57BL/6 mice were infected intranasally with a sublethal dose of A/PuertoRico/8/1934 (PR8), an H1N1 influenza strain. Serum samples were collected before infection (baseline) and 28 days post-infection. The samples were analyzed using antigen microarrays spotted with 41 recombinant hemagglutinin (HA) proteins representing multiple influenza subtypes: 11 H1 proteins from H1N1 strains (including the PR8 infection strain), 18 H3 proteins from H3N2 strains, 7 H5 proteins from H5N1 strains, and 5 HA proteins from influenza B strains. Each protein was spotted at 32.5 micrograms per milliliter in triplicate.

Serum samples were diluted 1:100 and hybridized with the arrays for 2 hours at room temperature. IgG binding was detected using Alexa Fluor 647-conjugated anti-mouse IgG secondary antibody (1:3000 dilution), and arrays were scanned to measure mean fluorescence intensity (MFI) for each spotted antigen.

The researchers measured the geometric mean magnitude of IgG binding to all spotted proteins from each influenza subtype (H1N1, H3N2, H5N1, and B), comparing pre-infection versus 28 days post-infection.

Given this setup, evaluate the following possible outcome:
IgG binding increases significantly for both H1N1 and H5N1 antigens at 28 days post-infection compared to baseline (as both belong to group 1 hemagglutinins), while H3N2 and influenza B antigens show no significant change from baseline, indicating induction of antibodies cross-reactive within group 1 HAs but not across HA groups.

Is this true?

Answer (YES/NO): YES